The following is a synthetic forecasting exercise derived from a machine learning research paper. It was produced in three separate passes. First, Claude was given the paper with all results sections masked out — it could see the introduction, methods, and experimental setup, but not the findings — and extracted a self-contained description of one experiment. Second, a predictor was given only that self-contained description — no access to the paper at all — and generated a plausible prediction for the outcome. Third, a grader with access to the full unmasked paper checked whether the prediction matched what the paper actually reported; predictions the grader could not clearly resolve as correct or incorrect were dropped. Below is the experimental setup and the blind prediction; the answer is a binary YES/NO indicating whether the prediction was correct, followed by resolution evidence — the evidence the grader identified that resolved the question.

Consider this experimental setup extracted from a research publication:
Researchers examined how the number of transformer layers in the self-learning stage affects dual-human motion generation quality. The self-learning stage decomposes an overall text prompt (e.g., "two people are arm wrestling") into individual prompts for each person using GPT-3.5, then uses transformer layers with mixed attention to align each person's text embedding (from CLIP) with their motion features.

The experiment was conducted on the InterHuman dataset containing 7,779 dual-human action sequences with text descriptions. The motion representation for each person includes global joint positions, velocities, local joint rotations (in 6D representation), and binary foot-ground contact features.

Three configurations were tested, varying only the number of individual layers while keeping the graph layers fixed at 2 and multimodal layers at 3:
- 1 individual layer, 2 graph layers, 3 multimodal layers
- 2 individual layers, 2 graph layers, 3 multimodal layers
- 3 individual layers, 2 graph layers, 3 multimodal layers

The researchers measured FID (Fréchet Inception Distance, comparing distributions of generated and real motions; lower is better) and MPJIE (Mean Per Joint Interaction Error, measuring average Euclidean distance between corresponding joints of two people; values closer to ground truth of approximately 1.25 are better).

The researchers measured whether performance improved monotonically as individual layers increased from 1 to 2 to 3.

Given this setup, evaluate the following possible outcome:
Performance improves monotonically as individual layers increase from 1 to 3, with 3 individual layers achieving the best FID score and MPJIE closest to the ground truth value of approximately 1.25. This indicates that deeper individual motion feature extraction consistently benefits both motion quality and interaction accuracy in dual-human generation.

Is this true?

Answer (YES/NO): NO